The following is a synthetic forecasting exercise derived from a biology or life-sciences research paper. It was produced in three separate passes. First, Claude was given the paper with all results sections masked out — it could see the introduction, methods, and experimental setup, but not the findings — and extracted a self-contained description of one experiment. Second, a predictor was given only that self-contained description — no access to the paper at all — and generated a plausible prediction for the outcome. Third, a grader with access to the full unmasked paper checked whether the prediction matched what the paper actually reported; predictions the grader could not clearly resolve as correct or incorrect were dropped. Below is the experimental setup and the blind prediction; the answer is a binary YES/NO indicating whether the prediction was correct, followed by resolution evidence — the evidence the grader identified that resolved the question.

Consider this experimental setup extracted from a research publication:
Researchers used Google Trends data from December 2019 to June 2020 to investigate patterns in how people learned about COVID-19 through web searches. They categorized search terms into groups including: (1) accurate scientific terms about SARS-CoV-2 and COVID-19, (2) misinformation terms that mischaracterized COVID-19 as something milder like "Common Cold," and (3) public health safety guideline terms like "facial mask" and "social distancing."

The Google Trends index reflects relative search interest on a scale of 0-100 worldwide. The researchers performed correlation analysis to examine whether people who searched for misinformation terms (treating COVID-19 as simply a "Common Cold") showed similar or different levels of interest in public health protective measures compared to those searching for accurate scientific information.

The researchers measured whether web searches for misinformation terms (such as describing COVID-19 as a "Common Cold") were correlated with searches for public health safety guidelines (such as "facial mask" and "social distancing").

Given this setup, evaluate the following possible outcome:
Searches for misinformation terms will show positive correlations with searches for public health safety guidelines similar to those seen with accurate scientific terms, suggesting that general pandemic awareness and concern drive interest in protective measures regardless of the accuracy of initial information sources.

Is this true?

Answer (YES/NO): NO